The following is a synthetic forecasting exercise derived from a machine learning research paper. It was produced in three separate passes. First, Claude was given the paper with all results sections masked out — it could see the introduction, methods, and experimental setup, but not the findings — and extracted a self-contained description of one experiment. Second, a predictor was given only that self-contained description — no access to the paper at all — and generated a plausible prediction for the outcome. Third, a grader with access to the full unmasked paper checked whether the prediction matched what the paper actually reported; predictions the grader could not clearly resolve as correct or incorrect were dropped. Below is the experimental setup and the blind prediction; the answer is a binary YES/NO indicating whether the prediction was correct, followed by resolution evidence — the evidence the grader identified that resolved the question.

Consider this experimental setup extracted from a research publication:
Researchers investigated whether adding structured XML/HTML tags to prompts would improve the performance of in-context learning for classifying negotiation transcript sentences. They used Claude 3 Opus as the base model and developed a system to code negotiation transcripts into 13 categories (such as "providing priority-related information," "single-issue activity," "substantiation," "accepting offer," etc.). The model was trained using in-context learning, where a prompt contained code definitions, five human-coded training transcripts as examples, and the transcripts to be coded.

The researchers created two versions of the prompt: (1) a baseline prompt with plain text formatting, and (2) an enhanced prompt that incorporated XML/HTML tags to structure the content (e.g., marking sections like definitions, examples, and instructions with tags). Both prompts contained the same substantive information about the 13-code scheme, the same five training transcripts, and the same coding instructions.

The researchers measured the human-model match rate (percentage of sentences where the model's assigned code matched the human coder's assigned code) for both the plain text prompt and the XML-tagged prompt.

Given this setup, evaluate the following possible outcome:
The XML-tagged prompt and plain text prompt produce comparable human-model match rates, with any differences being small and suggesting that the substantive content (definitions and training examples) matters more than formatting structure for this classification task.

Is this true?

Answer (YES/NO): NO